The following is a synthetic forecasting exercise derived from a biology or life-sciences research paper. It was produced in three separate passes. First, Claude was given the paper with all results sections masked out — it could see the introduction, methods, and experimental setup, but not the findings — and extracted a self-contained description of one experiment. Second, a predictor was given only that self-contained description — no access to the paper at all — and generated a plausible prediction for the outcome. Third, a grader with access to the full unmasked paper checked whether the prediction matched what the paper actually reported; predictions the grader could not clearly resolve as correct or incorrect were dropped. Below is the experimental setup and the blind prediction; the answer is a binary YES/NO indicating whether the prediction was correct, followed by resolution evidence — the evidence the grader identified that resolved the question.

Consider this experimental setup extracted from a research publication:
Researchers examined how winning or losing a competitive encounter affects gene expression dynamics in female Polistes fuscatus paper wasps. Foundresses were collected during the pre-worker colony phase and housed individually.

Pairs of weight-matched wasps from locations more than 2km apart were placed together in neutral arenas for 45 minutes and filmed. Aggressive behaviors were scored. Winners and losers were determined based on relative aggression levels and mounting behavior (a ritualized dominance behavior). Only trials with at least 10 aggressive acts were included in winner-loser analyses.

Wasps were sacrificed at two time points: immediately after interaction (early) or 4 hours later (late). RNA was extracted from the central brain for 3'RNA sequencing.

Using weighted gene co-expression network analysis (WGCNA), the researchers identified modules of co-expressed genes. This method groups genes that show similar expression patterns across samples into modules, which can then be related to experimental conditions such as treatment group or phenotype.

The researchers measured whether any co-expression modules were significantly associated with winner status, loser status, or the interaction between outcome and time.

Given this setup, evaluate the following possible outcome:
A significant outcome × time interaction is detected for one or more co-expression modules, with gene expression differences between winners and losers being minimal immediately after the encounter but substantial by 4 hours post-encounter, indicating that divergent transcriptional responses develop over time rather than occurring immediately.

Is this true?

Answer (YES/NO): YES